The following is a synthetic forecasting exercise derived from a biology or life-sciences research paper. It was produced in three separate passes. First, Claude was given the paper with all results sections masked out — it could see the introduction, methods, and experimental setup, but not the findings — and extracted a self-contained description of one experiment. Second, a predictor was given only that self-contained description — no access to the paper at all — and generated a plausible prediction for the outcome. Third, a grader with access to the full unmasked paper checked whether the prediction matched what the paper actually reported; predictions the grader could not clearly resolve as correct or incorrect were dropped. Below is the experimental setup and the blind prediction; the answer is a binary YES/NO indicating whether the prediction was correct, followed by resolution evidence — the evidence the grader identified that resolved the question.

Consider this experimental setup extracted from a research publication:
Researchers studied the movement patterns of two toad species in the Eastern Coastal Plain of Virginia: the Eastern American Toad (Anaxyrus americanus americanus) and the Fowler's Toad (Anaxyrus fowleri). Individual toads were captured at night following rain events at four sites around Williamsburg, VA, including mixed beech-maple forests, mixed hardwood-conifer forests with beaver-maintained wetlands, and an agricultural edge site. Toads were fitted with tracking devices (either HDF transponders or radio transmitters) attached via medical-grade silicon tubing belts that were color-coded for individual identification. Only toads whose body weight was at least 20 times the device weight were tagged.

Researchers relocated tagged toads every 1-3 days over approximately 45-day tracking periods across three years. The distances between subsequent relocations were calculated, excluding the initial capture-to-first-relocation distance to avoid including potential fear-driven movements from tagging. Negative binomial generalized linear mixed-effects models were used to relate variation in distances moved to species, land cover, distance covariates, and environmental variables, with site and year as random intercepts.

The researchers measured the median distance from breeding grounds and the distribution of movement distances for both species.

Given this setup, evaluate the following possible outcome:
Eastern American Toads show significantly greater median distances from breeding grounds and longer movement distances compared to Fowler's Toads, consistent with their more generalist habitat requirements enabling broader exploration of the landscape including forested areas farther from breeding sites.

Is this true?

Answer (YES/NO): NO